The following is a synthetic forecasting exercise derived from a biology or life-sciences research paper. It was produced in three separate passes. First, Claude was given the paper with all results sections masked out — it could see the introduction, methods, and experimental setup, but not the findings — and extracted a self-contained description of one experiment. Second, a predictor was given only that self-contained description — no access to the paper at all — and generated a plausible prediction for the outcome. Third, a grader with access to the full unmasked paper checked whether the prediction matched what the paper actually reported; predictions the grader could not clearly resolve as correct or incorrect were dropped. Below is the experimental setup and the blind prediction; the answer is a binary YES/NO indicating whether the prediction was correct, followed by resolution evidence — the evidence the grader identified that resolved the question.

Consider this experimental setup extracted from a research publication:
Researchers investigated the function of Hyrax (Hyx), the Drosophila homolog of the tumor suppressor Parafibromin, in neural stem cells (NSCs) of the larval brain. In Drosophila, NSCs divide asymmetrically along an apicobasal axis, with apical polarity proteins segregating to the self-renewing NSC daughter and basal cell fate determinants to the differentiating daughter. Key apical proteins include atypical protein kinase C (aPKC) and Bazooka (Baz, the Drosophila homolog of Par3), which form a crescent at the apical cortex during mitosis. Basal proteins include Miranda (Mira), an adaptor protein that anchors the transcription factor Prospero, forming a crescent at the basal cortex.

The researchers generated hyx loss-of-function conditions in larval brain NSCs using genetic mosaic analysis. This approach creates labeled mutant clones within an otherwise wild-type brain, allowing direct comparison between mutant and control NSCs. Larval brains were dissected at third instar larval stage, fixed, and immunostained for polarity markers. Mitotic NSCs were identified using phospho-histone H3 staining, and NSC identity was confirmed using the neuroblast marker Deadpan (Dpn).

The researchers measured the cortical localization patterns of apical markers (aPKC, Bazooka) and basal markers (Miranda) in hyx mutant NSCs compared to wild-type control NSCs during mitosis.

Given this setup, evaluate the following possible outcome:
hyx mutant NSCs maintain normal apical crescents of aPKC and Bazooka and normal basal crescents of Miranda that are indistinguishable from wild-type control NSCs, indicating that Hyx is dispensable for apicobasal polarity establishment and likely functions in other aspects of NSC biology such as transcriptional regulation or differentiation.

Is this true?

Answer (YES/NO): NO